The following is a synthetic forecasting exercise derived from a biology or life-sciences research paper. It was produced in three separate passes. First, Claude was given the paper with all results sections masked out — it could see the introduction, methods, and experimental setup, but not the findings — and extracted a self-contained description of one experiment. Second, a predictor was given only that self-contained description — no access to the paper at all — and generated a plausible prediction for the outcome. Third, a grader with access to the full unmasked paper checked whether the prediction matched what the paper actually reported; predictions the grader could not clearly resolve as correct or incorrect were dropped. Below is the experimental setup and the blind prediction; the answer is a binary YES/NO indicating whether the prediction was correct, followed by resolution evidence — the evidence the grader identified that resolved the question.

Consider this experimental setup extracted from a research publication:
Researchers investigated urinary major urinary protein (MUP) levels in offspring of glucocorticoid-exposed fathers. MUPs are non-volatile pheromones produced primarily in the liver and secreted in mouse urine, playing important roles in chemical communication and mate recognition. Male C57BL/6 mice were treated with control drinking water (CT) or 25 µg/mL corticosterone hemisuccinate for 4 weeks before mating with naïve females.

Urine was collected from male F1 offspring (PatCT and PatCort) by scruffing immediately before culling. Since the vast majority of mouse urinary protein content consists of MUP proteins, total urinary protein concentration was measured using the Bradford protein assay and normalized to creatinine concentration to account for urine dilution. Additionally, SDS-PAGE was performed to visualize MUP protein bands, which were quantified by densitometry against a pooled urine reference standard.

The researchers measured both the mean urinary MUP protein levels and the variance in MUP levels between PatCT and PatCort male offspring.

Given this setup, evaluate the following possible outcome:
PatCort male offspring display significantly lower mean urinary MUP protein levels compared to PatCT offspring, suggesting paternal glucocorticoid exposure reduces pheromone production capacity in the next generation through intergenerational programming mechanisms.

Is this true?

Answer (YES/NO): NO